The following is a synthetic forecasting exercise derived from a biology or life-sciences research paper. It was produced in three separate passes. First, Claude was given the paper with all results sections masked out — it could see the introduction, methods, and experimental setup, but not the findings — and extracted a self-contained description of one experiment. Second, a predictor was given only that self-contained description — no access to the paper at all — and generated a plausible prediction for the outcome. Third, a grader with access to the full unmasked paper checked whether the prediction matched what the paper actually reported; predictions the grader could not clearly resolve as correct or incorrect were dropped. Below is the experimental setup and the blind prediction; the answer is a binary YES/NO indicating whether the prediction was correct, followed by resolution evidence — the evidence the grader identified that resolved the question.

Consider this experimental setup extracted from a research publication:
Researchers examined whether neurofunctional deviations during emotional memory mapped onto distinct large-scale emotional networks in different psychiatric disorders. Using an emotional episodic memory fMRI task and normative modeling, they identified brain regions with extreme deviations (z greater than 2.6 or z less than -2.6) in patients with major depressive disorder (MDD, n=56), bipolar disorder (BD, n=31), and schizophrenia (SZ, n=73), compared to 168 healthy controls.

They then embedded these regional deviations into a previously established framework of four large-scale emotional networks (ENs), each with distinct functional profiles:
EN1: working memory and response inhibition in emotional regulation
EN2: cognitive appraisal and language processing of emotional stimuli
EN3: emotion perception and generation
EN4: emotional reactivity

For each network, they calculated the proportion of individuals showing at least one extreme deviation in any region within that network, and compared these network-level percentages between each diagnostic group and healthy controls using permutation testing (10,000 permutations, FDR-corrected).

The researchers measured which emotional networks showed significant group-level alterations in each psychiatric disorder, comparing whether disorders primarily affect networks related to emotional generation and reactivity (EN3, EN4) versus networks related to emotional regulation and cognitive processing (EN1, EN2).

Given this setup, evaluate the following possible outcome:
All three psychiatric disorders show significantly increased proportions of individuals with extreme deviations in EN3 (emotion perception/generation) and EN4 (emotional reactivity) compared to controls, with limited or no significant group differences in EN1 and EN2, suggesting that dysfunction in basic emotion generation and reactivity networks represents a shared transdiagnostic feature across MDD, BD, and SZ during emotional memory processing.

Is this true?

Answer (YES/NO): NO